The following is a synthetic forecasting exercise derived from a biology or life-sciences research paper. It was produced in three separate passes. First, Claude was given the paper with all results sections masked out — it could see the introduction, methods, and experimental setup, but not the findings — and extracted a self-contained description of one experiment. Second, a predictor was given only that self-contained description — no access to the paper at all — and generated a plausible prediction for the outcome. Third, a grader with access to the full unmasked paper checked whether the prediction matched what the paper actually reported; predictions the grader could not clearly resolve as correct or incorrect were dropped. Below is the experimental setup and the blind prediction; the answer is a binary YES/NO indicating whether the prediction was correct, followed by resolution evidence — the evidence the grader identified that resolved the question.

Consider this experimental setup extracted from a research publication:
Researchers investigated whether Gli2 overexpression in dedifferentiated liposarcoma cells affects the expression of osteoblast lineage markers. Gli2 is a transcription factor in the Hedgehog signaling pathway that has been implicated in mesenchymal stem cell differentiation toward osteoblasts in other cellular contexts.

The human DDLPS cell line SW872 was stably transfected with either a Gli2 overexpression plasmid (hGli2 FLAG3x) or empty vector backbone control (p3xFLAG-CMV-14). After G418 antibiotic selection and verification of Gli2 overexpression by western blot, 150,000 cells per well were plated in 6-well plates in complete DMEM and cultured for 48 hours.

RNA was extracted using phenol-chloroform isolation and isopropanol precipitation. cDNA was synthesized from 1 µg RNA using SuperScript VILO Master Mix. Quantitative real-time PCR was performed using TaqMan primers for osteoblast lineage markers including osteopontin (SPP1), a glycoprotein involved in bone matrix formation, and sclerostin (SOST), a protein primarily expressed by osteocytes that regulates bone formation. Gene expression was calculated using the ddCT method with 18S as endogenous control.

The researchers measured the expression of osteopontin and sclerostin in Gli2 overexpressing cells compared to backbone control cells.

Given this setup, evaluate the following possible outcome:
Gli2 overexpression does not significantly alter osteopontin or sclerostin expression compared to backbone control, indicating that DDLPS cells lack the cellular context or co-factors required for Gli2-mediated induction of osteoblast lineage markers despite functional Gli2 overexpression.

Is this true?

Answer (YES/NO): NO